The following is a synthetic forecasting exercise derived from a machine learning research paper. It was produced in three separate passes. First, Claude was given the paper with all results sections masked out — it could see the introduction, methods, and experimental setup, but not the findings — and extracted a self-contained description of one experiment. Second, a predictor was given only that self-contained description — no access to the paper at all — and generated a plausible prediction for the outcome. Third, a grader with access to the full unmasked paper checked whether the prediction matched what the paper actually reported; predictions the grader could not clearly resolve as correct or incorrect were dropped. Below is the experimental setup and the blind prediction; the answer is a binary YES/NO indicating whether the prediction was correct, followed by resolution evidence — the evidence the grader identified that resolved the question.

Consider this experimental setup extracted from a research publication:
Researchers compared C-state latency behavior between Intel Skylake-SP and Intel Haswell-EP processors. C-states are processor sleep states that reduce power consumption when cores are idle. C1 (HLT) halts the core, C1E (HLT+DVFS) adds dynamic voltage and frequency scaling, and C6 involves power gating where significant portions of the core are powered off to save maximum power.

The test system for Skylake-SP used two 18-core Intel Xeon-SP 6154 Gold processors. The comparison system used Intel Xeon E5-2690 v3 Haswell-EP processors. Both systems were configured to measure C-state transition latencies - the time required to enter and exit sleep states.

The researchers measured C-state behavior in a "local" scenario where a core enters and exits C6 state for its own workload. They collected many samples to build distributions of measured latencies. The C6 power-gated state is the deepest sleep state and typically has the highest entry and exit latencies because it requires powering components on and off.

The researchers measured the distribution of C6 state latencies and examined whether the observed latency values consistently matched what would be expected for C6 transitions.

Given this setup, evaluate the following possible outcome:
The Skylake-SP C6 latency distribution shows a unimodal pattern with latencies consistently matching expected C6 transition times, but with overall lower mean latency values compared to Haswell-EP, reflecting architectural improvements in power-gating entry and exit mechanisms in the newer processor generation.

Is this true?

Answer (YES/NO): NO